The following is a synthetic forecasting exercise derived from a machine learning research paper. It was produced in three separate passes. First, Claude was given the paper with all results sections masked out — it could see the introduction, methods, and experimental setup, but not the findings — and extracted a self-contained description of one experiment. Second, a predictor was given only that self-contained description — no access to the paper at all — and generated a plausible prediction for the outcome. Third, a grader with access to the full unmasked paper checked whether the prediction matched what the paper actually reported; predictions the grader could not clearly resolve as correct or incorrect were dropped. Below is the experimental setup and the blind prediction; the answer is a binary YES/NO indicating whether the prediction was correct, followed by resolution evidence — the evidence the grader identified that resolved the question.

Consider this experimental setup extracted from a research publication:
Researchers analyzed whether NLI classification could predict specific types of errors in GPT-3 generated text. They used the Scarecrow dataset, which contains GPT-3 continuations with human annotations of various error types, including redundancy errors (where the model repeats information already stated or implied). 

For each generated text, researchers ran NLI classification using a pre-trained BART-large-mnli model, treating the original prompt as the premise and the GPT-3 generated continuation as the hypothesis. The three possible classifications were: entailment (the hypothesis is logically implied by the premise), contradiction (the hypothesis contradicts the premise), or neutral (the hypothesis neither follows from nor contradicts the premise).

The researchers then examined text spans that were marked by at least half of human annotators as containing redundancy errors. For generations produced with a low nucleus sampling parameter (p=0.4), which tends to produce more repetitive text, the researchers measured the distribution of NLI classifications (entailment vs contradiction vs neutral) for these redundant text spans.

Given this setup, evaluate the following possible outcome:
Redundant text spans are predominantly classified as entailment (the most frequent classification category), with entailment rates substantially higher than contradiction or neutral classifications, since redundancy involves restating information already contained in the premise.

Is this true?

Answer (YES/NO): NO